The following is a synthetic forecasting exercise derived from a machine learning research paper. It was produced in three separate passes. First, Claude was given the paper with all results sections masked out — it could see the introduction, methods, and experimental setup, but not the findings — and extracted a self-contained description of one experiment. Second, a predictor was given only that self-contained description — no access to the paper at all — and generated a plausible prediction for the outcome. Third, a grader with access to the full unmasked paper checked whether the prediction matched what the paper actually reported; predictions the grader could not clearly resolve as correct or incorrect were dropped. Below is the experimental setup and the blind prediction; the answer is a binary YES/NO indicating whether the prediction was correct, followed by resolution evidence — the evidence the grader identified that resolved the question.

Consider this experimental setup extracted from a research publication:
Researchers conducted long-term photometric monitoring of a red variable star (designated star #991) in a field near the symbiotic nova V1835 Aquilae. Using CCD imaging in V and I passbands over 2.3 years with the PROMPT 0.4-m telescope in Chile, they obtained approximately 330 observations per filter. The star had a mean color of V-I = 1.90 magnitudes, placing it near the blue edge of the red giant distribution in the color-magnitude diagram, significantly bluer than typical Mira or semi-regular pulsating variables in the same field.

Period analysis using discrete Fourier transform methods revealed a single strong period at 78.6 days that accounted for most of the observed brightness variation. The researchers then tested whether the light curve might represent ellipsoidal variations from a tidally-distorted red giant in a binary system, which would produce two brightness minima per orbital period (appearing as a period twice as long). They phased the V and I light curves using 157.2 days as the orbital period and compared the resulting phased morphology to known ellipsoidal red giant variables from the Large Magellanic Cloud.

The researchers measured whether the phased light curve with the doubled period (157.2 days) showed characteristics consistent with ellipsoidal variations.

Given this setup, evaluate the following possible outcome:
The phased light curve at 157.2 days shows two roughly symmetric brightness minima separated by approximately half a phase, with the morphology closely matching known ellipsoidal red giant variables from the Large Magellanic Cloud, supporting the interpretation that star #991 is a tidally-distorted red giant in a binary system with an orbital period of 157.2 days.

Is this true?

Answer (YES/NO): YES